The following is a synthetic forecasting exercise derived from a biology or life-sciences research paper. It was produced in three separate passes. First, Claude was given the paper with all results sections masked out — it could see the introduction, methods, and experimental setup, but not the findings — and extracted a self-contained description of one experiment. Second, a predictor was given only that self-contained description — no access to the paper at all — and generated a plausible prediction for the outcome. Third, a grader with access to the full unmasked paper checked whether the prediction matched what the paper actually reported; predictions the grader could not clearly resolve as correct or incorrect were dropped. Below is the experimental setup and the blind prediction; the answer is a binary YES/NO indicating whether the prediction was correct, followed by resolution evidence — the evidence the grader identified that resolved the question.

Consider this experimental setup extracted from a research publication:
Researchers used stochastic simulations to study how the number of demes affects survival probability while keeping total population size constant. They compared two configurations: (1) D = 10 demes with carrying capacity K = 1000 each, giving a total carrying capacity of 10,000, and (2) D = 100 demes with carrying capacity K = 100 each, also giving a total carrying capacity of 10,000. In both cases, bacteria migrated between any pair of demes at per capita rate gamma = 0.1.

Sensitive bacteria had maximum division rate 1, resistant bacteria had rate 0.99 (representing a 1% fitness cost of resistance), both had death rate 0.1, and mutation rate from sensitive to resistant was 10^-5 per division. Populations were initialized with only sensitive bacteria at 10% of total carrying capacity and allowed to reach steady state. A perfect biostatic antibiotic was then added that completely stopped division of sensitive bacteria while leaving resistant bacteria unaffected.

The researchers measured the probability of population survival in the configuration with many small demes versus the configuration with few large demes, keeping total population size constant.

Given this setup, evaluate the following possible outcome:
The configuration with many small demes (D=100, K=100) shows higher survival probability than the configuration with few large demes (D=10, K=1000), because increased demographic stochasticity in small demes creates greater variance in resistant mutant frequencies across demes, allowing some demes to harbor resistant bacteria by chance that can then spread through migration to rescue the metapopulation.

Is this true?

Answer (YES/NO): YES